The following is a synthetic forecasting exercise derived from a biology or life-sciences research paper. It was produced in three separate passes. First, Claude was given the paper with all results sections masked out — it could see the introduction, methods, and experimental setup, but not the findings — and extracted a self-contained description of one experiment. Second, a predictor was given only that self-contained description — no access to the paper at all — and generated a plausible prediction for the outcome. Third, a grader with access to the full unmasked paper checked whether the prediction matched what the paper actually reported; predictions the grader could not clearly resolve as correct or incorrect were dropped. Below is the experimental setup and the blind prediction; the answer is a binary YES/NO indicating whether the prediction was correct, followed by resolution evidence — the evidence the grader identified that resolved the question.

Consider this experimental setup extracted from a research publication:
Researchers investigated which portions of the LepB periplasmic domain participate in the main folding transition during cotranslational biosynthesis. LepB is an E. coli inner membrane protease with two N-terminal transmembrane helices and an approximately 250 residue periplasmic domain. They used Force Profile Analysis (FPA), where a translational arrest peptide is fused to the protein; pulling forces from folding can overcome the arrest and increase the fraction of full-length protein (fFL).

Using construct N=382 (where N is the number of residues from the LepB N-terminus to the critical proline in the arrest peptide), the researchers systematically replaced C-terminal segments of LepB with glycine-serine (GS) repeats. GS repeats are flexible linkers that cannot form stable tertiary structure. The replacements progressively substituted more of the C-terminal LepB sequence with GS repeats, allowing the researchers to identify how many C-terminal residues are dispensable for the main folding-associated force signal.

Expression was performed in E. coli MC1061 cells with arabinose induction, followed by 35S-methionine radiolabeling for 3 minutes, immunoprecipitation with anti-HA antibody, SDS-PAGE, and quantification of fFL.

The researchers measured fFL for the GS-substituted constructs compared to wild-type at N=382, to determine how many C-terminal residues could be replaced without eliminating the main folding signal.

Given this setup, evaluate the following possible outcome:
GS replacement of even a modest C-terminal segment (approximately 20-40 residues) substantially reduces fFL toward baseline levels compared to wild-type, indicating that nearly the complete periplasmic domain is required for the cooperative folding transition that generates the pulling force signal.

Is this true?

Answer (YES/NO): YES